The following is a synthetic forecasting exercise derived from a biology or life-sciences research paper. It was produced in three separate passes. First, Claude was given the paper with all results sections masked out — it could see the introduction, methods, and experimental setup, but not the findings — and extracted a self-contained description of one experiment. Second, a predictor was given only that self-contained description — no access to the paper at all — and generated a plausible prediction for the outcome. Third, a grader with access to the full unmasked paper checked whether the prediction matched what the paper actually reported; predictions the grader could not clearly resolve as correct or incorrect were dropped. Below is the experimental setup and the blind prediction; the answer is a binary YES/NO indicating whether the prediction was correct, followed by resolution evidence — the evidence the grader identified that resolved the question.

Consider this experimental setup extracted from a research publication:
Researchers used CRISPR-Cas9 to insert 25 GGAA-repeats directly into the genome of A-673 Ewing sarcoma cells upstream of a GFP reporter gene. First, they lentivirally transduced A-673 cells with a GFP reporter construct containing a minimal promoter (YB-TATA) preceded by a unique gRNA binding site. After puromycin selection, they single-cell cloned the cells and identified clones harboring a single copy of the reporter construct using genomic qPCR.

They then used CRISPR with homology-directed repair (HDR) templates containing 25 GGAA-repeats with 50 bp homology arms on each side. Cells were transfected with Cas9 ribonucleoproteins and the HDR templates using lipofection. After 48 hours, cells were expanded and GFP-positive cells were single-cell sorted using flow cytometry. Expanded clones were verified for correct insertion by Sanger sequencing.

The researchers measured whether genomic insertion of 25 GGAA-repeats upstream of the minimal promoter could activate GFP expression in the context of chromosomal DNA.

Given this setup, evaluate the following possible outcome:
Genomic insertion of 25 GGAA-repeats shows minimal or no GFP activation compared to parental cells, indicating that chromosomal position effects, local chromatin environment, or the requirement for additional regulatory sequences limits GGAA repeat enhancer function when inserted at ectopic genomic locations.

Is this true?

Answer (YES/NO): NO